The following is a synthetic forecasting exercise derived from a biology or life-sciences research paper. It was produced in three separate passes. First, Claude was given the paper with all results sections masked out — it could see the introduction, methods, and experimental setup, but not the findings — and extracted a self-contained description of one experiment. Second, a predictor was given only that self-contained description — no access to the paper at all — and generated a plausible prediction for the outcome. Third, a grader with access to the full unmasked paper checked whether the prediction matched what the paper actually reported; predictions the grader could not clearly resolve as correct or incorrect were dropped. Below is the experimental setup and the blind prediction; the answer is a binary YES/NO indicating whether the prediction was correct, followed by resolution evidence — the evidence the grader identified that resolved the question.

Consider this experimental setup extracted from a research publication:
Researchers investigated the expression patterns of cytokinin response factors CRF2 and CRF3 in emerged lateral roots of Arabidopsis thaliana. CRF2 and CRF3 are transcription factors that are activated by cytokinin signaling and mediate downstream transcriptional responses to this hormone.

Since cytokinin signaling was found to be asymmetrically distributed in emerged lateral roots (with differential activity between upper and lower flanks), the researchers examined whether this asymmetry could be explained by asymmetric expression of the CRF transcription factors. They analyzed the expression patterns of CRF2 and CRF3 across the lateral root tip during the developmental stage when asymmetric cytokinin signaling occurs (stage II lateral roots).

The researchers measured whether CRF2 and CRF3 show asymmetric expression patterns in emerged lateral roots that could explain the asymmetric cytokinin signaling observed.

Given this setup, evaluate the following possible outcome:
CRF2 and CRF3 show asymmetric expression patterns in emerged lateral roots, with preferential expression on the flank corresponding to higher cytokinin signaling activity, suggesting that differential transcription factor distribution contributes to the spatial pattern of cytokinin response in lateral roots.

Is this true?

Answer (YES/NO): NO